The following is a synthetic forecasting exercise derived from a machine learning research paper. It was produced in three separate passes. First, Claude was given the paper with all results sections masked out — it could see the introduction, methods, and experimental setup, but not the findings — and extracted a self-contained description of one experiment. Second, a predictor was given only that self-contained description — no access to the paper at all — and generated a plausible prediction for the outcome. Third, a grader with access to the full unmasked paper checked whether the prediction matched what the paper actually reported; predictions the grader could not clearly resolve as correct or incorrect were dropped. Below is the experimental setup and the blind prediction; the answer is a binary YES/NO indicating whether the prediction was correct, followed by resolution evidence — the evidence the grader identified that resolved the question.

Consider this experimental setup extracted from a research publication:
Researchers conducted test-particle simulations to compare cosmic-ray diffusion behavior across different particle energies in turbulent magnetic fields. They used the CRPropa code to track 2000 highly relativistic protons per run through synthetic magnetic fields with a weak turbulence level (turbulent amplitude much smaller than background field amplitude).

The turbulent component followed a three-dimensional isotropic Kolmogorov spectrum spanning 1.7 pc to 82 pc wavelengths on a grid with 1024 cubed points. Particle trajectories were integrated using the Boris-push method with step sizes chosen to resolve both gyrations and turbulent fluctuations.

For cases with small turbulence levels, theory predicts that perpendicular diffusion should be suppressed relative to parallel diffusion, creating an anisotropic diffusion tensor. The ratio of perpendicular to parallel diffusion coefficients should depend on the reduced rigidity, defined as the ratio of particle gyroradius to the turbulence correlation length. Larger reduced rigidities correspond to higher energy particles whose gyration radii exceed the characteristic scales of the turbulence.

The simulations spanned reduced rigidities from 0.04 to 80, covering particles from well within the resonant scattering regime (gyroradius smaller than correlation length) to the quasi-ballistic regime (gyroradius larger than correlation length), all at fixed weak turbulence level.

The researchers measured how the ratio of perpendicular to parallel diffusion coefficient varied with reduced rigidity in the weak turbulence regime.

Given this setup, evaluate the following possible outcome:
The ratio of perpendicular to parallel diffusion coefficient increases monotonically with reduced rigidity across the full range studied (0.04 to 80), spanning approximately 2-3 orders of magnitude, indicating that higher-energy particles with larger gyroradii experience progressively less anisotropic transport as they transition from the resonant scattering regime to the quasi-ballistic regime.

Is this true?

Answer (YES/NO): NO